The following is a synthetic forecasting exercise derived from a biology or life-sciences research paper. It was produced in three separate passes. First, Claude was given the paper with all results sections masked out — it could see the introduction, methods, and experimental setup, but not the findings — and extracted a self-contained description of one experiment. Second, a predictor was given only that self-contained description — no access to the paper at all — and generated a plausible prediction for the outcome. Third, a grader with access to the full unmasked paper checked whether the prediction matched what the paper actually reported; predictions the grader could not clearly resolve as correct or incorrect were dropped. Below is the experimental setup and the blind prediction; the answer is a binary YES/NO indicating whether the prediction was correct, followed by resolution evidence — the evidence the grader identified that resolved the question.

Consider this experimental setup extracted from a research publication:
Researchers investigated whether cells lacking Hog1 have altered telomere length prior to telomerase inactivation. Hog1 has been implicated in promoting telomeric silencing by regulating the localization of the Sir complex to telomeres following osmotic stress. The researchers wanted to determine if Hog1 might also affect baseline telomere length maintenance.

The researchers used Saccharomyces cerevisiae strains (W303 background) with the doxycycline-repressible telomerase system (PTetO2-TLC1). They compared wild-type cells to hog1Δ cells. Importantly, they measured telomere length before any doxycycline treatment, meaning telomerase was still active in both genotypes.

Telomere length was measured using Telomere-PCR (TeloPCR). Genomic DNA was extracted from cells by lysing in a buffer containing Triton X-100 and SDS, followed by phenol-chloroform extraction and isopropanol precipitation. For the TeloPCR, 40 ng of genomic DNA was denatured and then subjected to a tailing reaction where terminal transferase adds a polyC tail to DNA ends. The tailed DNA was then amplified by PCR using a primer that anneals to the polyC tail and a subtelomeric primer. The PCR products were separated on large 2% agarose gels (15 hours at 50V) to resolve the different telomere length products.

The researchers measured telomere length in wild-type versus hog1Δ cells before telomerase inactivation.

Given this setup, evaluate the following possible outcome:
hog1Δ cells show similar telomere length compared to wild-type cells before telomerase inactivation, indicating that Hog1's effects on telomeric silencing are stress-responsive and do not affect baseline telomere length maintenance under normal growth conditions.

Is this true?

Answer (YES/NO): NO